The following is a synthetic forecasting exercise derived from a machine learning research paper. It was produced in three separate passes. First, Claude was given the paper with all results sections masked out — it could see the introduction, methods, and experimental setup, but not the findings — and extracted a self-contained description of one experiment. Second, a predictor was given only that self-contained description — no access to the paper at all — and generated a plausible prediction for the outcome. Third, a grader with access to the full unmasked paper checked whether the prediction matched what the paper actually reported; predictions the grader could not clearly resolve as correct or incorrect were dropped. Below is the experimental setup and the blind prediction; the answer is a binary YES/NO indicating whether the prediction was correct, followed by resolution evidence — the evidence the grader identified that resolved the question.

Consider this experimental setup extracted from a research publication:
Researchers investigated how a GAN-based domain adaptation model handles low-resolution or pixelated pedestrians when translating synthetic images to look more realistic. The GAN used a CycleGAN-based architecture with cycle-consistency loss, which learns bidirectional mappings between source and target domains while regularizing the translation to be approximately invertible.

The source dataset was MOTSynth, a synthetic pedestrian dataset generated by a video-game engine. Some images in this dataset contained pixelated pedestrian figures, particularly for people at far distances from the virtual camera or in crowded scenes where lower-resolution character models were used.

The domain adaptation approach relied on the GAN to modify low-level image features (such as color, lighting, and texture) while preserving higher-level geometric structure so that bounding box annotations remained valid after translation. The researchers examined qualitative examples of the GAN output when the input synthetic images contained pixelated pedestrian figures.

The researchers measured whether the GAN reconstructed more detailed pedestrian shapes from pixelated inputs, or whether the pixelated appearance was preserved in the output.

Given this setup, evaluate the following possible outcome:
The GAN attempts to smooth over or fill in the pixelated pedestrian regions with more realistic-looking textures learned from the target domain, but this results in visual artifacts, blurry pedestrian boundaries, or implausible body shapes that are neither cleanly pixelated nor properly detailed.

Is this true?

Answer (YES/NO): NO